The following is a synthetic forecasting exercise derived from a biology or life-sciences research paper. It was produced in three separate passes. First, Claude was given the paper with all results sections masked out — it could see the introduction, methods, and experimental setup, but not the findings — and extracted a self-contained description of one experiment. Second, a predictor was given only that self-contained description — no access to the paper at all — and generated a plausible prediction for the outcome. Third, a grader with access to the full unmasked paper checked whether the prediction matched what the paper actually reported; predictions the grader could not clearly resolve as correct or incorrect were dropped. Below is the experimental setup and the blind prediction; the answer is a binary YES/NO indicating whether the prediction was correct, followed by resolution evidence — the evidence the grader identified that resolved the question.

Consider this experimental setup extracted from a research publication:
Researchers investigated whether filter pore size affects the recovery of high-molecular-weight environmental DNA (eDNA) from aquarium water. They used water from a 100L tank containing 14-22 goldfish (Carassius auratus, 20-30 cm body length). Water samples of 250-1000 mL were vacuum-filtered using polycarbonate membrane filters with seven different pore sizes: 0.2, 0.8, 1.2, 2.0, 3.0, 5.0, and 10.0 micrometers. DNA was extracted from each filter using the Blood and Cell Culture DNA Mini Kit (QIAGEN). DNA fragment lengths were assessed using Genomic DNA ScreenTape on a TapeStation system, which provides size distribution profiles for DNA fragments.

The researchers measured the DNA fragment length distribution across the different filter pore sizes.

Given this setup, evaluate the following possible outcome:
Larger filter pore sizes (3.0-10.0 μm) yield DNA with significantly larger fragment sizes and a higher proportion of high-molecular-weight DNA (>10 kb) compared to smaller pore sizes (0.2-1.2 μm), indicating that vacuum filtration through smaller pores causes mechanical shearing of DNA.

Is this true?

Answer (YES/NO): NO